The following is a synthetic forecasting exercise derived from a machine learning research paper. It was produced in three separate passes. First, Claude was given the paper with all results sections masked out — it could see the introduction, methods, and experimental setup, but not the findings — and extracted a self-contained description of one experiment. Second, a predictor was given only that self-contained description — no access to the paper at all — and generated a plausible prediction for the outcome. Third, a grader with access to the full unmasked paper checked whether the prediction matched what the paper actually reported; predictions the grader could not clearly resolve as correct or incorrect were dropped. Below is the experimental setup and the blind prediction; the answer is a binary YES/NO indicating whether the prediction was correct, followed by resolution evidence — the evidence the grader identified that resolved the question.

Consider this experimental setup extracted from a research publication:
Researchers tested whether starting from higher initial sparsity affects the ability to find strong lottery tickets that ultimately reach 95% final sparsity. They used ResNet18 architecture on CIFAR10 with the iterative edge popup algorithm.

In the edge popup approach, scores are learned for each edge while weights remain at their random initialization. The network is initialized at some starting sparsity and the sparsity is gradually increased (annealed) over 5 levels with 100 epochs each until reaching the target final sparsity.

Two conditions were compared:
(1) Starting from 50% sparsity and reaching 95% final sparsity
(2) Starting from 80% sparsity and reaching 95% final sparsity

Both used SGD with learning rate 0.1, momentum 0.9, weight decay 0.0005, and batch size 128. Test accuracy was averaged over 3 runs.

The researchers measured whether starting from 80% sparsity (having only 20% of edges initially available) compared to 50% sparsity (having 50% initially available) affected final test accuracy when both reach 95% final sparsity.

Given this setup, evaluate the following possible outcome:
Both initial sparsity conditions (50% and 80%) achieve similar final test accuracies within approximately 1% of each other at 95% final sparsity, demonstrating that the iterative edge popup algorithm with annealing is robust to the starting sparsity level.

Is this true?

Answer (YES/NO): YES